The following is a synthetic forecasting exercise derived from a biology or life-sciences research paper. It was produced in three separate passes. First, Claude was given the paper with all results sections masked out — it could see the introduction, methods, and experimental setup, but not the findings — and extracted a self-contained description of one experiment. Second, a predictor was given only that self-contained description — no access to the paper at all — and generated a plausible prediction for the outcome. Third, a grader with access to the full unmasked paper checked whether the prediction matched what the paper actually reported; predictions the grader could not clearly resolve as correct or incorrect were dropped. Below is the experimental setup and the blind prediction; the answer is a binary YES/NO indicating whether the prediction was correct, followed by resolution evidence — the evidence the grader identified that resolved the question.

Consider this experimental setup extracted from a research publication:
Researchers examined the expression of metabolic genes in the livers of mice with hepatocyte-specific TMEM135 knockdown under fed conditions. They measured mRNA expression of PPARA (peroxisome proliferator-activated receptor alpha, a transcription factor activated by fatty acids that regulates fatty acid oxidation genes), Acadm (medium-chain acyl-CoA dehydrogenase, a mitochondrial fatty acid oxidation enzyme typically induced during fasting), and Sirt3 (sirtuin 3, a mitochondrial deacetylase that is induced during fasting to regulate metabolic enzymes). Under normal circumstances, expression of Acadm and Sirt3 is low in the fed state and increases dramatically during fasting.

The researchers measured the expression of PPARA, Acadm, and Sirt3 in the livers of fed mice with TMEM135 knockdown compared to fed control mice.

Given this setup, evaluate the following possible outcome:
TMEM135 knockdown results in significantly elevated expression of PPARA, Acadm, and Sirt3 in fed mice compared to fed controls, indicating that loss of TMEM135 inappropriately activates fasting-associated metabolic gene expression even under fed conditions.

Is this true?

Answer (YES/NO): NO